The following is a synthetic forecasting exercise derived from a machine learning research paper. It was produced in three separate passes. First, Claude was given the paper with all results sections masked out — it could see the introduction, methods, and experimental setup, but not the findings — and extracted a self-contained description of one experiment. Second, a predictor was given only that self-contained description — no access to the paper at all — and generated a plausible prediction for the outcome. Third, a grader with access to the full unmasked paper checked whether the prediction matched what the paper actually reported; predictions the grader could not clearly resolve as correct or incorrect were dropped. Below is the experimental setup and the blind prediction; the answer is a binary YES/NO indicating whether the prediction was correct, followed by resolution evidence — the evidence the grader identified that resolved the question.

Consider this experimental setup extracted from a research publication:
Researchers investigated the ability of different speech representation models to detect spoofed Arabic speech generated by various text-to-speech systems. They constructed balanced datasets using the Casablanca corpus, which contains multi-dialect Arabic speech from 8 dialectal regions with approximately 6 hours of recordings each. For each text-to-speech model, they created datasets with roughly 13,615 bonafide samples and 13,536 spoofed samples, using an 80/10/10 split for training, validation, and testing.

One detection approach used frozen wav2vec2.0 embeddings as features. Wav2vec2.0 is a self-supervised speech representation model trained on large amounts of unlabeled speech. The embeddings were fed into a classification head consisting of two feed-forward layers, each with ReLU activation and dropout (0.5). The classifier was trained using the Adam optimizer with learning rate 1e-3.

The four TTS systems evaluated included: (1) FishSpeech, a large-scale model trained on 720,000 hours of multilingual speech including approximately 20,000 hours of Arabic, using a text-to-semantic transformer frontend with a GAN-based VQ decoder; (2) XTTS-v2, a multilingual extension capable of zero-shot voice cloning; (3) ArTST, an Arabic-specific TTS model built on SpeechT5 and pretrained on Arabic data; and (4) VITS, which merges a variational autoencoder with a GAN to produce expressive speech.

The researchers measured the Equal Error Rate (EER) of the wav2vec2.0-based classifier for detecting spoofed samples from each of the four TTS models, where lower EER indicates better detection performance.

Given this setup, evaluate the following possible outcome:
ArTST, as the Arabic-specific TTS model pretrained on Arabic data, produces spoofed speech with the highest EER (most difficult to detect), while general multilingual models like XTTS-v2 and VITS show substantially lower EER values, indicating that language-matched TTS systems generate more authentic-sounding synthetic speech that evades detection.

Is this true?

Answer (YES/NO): NO